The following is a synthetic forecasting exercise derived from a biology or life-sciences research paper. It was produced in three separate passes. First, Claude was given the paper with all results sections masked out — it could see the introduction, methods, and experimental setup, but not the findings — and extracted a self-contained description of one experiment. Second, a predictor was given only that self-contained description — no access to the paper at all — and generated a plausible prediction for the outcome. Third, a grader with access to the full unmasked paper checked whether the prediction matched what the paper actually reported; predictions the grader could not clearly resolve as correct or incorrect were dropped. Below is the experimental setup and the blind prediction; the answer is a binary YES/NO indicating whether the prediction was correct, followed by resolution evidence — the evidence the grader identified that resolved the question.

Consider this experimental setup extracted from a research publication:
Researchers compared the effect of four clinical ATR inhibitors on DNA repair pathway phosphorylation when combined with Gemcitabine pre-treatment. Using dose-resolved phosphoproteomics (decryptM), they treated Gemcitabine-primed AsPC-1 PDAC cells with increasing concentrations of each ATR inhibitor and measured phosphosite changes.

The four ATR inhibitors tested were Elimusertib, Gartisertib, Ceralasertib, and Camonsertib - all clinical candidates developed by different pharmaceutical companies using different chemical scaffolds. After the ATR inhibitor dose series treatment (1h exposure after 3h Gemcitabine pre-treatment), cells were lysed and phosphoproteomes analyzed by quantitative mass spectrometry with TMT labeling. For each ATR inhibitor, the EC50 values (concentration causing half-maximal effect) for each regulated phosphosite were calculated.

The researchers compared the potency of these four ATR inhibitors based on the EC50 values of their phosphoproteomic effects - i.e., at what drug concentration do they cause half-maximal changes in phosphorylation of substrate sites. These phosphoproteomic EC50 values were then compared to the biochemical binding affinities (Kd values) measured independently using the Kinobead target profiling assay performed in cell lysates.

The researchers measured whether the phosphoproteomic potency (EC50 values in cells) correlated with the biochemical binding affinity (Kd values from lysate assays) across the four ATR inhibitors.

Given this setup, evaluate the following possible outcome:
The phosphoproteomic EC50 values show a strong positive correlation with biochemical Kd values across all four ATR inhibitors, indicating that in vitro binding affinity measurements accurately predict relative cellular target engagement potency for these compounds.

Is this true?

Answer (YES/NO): NO